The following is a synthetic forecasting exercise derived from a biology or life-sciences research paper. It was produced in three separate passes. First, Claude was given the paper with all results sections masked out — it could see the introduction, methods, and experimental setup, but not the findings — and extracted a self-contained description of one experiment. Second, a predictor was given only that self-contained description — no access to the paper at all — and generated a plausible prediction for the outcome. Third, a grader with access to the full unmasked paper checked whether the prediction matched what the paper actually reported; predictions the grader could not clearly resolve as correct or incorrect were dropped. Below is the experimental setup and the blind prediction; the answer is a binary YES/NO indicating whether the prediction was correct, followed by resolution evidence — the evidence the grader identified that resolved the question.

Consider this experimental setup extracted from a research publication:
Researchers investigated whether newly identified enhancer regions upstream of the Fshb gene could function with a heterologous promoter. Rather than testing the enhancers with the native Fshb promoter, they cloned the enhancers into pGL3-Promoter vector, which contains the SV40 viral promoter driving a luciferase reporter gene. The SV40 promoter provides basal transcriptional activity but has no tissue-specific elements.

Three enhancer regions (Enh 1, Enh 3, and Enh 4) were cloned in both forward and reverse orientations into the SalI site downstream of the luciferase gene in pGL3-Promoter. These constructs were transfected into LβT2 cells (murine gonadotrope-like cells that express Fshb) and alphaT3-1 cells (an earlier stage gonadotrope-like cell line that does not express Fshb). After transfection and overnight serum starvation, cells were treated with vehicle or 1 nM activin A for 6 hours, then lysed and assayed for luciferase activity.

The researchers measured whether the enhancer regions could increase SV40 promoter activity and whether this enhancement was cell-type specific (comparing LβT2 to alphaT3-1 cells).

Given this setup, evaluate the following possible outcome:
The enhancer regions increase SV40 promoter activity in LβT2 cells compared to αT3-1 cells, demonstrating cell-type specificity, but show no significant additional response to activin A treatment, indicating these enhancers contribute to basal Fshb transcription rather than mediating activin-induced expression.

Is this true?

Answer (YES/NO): NO